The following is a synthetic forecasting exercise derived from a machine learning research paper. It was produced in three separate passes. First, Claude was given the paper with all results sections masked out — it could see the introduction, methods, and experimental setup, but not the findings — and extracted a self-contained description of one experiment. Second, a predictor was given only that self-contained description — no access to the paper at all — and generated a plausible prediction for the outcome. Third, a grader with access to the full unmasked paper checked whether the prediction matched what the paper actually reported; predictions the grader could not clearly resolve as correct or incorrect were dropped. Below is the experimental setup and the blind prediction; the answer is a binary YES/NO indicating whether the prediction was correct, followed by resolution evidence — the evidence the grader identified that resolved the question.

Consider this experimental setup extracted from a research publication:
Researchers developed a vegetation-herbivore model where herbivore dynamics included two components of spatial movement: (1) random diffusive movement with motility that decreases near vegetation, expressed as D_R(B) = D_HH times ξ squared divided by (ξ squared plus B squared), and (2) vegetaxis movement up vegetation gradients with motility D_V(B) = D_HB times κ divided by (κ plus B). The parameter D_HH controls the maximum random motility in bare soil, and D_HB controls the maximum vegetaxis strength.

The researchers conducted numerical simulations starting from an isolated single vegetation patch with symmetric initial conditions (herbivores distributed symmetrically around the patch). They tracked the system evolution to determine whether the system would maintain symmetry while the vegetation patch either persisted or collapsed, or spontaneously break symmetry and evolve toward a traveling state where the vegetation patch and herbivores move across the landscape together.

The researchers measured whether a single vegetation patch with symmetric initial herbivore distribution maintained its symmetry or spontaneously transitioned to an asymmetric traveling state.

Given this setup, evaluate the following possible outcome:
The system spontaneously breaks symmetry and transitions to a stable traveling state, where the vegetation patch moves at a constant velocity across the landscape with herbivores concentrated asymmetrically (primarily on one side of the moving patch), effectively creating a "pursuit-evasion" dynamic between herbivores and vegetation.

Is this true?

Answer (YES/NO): NO